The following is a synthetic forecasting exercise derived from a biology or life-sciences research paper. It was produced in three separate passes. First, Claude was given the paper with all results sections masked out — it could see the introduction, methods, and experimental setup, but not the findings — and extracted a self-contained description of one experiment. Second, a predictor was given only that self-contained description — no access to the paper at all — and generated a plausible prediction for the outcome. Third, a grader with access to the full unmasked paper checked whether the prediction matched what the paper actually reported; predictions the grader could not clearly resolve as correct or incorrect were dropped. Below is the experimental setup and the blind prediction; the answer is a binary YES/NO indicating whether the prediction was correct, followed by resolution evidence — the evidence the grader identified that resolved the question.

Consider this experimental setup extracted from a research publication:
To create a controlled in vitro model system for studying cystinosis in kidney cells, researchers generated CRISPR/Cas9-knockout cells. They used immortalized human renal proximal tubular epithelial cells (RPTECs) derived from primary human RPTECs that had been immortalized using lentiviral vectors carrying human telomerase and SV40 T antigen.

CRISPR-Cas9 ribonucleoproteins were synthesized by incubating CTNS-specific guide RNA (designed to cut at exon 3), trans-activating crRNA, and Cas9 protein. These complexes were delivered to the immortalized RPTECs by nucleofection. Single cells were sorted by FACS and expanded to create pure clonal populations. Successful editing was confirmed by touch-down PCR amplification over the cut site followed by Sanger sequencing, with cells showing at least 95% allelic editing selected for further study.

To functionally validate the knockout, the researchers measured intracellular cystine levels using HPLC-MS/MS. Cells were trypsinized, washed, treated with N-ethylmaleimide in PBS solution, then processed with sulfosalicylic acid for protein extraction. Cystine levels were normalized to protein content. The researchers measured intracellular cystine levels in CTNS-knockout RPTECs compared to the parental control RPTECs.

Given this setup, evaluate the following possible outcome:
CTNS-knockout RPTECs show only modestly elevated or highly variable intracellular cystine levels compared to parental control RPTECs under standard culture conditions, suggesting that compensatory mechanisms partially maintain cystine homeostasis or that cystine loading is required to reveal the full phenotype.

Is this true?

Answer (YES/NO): NO